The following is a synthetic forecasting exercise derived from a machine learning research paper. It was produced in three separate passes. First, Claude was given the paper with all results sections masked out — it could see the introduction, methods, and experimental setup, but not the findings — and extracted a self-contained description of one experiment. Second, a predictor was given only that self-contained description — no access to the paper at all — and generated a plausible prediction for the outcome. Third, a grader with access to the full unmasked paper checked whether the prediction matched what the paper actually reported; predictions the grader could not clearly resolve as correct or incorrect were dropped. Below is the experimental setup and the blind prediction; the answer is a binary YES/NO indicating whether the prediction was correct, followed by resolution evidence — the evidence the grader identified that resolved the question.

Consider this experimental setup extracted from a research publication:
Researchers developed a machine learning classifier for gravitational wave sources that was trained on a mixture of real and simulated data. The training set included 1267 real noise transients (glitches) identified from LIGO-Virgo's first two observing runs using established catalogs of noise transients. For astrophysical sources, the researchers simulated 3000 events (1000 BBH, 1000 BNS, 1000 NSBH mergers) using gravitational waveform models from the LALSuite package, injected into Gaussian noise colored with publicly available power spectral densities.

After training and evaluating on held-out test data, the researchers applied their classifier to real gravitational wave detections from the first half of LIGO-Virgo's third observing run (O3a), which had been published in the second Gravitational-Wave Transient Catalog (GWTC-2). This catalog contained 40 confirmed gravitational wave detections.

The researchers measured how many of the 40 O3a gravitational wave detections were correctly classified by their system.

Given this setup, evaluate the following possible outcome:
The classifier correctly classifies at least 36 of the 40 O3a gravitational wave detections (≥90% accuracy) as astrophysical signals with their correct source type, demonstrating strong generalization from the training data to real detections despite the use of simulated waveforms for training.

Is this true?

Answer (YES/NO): YES